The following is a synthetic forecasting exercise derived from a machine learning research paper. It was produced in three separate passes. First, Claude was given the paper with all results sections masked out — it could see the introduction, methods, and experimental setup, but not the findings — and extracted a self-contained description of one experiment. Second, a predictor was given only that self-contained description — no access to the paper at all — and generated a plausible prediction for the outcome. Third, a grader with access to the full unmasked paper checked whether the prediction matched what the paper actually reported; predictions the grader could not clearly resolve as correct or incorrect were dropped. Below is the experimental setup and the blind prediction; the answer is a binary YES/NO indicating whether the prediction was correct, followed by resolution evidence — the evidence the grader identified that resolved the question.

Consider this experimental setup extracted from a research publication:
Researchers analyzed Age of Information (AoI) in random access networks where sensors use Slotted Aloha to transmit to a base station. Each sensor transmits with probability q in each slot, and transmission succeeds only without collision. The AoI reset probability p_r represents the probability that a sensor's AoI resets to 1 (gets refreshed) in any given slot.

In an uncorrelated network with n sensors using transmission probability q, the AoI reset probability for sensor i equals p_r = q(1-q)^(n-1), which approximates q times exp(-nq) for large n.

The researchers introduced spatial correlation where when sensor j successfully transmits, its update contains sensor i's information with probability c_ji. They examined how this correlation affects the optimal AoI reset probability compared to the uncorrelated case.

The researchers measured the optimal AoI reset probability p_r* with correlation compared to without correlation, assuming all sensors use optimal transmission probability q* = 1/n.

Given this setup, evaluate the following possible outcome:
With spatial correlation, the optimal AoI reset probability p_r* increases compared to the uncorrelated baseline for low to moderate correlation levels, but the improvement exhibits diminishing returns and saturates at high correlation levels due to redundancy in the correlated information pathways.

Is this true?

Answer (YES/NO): NO